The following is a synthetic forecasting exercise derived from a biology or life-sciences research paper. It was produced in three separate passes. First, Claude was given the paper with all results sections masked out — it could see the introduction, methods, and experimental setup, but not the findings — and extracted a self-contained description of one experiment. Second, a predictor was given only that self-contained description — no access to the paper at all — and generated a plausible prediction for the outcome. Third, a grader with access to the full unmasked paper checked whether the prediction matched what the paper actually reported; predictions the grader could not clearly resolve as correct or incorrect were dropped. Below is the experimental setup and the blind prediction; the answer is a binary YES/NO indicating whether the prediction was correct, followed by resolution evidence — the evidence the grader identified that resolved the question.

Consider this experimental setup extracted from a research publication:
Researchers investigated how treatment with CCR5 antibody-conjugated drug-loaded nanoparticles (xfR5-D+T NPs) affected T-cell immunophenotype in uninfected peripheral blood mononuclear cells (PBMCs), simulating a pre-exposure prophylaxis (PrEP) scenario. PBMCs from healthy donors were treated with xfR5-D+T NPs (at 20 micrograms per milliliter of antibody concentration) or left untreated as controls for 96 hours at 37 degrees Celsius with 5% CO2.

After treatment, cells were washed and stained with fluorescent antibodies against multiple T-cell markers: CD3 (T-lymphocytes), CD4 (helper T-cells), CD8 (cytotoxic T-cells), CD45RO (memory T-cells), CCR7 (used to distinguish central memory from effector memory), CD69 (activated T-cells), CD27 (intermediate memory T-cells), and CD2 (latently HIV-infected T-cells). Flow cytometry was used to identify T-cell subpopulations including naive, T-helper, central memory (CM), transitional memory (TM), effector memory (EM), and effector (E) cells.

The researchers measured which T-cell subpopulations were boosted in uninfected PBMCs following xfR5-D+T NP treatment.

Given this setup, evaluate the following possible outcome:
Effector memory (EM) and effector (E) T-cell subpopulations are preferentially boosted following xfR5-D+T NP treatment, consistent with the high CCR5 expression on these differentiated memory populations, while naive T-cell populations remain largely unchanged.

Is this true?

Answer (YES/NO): NO